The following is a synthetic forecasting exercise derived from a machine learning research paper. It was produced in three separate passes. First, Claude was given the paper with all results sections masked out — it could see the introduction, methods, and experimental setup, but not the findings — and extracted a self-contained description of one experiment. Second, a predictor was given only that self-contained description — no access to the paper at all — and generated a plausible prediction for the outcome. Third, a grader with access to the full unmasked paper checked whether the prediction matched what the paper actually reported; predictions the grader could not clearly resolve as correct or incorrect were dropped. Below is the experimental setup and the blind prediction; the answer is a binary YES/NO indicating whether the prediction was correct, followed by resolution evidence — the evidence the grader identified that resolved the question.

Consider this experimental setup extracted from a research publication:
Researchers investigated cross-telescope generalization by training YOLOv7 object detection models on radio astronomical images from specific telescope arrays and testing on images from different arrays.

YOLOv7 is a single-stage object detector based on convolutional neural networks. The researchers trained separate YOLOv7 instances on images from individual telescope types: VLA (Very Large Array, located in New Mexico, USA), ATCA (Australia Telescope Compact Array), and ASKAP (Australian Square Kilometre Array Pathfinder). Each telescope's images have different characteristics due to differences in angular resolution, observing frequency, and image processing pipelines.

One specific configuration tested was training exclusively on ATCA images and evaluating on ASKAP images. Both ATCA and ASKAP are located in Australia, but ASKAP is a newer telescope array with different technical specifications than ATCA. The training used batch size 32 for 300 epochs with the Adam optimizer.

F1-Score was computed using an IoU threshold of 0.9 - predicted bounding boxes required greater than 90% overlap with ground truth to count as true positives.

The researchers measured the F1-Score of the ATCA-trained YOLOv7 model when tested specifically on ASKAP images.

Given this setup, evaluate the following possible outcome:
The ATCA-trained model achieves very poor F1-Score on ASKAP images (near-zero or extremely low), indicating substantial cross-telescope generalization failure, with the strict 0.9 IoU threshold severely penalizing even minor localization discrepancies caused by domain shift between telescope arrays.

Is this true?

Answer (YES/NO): NO